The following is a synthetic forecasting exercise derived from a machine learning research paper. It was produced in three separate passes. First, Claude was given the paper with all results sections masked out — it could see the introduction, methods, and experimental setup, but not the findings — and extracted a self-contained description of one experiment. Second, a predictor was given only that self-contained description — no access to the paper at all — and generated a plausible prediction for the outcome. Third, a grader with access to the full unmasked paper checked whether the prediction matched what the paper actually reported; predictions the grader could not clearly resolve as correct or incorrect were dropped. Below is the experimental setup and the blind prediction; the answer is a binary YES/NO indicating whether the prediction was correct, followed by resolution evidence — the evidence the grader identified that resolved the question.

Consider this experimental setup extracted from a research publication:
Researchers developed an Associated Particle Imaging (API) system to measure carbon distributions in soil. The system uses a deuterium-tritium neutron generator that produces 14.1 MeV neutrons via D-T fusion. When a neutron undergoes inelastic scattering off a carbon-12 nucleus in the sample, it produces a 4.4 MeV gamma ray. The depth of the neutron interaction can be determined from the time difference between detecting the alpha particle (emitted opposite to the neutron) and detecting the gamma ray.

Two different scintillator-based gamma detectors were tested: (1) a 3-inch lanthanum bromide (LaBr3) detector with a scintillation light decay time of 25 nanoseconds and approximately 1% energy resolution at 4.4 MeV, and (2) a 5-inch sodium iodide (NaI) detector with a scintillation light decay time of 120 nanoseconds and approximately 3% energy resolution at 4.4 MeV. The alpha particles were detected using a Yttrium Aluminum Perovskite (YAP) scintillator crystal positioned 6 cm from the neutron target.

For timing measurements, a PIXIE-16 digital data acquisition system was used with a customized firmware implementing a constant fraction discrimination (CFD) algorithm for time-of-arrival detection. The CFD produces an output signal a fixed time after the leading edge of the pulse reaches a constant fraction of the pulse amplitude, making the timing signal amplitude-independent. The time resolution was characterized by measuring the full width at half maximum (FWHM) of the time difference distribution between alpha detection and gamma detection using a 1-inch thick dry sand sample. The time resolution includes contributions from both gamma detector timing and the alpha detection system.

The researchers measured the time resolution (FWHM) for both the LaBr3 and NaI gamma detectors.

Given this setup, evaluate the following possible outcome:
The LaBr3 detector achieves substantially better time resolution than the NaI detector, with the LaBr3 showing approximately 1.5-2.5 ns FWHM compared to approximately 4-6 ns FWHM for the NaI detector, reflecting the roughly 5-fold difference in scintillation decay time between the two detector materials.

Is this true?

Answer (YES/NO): NO